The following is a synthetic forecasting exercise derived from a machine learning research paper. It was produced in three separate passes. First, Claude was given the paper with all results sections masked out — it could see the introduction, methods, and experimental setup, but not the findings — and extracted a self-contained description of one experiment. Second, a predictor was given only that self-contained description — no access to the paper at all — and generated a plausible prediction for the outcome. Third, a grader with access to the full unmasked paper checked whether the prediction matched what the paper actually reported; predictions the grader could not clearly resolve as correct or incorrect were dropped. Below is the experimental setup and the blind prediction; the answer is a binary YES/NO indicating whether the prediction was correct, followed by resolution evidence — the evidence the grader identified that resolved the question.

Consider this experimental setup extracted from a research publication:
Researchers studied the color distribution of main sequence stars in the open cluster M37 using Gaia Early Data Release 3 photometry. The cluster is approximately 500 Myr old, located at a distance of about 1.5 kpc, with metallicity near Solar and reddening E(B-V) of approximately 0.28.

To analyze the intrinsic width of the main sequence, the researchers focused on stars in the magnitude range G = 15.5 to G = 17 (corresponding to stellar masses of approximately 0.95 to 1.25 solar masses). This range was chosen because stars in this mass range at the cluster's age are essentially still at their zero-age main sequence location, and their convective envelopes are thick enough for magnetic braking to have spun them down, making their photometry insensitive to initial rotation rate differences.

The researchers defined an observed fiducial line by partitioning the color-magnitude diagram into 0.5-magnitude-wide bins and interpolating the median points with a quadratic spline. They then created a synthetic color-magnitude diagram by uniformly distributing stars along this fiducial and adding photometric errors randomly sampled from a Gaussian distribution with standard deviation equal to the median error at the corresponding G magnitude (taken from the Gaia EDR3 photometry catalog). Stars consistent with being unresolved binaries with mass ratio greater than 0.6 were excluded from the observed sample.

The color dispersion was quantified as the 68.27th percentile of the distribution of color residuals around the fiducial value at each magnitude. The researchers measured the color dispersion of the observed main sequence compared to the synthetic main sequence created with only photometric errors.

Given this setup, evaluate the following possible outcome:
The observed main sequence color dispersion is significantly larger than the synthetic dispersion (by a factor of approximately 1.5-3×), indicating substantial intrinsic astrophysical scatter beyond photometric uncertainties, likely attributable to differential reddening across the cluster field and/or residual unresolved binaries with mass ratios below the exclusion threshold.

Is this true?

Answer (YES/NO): NO